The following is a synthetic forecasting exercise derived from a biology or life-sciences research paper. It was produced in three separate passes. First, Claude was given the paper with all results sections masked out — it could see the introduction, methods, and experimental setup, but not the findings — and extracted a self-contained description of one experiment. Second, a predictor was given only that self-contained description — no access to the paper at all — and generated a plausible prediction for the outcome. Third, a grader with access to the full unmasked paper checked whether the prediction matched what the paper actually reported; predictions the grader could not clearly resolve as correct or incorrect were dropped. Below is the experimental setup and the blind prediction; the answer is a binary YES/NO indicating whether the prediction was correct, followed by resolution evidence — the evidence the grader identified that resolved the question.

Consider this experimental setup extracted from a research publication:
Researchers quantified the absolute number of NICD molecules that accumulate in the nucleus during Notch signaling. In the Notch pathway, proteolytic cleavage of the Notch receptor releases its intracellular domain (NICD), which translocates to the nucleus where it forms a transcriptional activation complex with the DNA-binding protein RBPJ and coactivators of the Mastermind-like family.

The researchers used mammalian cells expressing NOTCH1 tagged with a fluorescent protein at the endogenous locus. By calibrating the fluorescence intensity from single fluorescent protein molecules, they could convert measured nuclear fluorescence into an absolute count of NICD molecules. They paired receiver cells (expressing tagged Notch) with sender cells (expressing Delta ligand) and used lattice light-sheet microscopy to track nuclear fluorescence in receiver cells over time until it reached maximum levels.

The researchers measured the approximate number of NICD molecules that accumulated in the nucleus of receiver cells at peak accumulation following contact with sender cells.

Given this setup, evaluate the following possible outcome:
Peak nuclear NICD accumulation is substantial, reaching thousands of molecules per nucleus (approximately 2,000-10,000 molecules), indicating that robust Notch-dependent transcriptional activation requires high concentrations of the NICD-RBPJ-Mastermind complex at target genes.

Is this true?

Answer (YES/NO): NO